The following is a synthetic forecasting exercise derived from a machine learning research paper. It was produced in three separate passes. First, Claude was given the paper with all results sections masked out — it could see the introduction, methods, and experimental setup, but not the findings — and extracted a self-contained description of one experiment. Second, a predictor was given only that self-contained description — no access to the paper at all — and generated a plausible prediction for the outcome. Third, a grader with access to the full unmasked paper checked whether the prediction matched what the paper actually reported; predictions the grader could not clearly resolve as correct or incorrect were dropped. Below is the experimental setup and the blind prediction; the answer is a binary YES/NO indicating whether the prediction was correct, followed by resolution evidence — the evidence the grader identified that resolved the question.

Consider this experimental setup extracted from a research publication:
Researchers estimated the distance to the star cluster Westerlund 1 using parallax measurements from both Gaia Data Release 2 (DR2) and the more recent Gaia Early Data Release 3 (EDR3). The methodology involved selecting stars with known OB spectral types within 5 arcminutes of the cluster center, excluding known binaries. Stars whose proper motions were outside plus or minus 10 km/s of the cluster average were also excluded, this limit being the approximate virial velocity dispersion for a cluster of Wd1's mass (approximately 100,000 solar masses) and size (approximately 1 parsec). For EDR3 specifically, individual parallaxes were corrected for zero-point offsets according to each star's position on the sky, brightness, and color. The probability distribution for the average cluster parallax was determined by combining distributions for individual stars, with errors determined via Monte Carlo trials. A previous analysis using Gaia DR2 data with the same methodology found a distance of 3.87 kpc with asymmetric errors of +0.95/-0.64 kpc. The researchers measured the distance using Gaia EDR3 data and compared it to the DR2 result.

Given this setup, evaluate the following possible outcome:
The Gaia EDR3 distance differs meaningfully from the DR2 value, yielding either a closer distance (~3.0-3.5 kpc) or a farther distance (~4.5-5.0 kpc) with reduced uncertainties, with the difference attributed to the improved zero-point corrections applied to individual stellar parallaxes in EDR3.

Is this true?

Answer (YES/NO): NO